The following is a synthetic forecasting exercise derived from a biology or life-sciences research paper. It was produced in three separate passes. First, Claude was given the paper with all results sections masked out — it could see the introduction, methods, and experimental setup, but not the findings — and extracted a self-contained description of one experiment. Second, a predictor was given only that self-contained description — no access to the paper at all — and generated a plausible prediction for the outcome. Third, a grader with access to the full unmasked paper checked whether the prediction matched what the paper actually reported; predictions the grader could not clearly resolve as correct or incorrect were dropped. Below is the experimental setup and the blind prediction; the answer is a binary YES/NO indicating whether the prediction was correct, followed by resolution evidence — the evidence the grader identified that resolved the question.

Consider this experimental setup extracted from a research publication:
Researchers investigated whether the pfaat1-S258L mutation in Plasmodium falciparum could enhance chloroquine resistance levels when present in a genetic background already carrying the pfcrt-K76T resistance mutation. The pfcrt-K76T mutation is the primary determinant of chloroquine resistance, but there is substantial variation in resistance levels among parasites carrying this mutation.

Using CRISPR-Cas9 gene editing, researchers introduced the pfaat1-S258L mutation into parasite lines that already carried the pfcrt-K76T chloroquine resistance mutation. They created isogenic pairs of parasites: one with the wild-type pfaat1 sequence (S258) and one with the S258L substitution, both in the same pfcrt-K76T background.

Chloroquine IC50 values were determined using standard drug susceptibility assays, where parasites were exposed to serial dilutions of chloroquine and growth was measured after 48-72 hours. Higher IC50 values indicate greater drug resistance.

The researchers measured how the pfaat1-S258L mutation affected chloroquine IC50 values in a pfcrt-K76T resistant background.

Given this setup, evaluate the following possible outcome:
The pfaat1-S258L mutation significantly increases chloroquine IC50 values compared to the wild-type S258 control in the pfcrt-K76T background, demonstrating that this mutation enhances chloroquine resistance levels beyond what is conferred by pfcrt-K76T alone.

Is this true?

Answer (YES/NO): YES